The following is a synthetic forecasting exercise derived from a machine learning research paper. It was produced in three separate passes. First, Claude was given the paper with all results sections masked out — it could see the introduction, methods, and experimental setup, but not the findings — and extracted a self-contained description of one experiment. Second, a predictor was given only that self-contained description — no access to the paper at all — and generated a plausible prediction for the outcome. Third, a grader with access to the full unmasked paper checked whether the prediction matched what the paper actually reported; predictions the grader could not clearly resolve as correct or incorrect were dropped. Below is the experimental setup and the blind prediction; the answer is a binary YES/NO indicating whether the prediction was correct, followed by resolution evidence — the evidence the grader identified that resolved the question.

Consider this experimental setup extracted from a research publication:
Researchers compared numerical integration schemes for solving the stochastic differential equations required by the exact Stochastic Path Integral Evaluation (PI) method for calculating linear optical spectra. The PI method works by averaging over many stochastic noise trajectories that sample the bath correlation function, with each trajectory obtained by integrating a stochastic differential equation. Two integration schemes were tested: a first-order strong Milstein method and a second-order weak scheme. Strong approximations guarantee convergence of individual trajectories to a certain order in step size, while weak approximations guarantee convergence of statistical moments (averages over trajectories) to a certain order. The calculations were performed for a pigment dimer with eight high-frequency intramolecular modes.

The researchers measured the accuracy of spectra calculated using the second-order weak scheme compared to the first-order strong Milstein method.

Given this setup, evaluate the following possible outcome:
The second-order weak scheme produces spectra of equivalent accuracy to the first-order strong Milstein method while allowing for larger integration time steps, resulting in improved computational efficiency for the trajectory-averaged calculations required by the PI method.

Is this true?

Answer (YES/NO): NO